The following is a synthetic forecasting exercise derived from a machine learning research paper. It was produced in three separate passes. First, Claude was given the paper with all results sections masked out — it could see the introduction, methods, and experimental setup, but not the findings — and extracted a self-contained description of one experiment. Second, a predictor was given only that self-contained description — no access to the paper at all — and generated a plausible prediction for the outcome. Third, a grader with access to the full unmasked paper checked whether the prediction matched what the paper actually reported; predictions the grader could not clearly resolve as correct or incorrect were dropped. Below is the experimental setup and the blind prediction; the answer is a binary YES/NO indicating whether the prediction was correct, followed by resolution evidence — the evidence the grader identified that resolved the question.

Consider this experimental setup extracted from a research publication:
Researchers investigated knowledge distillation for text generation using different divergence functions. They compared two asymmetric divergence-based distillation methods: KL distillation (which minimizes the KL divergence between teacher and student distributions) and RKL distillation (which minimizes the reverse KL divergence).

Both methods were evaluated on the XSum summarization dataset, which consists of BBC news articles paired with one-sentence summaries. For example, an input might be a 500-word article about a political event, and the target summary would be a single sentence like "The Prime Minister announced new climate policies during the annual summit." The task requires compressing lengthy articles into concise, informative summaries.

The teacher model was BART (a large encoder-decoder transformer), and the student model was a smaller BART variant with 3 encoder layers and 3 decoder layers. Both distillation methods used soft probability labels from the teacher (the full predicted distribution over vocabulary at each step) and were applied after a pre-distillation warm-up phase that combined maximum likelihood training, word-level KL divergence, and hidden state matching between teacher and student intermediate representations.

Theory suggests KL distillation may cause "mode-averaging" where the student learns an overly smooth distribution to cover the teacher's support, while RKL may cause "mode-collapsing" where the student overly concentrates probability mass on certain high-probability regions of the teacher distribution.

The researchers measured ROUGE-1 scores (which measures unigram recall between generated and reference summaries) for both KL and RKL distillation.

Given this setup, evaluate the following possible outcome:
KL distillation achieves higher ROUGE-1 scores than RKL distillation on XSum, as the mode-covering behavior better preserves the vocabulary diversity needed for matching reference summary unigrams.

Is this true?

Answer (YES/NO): NO